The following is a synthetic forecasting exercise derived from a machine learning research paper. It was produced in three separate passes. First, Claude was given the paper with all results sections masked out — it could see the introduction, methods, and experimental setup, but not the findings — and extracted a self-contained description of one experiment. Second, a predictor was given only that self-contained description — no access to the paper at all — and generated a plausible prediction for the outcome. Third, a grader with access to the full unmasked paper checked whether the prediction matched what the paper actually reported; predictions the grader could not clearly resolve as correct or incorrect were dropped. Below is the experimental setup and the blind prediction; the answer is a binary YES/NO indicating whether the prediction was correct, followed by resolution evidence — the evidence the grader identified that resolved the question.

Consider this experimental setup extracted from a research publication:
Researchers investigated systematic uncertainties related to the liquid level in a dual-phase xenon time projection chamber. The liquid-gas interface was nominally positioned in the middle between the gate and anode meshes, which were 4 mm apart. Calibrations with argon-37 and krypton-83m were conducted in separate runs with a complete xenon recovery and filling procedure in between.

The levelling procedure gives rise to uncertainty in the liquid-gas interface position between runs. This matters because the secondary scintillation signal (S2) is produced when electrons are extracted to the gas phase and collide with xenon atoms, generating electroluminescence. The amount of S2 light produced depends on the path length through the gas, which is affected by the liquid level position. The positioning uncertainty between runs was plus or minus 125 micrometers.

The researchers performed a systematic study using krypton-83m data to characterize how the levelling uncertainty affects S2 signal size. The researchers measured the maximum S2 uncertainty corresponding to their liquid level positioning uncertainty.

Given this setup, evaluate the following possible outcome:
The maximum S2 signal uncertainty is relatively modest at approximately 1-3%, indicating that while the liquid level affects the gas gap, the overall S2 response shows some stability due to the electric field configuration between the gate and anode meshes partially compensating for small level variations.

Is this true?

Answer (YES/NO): YES